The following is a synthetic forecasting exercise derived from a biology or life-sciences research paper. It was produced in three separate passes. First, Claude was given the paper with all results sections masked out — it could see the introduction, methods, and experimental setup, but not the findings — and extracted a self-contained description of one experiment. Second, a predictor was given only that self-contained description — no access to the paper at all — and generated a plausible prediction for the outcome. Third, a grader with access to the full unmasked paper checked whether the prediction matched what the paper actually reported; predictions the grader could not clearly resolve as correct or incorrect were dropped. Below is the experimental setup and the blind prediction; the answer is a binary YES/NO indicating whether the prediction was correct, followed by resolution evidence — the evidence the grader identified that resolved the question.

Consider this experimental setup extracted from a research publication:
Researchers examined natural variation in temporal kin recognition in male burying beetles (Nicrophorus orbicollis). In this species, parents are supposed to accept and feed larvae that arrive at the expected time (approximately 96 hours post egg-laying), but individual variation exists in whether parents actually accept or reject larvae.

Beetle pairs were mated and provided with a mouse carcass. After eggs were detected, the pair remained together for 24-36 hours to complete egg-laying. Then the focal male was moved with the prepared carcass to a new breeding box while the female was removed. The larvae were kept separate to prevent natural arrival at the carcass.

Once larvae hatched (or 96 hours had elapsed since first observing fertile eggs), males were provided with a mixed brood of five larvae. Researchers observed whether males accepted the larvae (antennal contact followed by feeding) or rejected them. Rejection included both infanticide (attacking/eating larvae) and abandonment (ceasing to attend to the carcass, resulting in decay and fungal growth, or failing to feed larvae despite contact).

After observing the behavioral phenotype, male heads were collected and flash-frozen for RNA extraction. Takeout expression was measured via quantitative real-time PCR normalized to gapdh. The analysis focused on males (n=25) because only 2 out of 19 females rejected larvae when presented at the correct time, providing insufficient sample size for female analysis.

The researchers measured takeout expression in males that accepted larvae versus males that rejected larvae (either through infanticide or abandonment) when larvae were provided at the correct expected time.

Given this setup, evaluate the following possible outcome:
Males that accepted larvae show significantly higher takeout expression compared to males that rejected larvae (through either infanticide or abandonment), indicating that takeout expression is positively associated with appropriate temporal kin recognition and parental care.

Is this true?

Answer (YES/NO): YES